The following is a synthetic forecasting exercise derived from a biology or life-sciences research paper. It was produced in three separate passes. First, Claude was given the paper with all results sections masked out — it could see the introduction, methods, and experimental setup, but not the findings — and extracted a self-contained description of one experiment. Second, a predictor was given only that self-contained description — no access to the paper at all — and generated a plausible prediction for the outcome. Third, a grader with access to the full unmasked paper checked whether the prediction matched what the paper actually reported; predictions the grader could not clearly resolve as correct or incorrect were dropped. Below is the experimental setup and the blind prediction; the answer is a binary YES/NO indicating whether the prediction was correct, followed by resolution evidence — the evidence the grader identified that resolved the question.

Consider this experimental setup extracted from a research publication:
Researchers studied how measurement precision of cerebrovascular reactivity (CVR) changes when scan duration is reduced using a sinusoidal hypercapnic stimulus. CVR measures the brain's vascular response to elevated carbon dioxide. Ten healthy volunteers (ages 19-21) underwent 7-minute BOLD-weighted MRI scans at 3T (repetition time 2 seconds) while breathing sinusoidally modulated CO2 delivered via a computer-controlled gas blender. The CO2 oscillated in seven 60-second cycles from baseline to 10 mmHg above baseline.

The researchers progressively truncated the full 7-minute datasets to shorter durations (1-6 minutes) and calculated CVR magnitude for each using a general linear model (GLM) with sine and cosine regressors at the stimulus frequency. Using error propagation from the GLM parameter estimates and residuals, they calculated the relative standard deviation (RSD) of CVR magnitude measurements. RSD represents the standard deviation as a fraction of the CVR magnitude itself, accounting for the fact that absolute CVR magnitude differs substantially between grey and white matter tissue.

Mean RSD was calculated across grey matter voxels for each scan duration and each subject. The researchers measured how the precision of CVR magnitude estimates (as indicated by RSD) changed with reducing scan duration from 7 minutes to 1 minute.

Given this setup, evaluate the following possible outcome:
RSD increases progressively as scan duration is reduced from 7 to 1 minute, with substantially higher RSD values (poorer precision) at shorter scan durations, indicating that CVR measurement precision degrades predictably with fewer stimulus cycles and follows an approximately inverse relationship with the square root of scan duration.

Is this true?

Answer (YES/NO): NO